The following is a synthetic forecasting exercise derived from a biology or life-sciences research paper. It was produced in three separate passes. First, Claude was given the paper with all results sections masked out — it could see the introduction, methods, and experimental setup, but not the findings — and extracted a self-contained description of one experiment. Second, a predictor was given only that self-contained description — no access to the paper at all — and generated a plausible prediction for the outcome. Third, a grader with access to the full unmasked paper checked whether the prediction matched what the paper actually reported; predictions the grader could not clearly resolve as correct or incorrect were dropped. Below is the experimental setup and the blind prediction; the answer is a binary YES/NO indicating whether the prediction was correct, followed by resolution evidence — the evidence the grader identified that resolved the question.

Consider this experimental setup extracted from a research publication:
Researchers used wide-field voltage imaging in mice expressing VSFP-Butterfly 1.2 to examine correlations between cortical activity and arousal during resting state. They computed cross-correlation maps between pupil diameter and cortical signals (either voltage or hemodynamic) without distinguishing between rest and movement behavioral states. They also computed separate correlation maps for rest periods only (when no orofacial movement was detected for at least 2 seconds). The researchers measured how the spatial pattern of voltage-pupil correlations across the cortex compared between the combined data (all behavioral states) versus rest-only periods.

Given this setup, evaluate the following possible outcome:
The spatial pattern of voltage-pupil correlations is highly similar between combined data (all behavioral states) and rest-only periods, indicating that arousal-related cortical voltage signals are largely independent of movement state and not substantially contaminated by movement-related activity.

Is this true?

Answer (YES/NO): NO